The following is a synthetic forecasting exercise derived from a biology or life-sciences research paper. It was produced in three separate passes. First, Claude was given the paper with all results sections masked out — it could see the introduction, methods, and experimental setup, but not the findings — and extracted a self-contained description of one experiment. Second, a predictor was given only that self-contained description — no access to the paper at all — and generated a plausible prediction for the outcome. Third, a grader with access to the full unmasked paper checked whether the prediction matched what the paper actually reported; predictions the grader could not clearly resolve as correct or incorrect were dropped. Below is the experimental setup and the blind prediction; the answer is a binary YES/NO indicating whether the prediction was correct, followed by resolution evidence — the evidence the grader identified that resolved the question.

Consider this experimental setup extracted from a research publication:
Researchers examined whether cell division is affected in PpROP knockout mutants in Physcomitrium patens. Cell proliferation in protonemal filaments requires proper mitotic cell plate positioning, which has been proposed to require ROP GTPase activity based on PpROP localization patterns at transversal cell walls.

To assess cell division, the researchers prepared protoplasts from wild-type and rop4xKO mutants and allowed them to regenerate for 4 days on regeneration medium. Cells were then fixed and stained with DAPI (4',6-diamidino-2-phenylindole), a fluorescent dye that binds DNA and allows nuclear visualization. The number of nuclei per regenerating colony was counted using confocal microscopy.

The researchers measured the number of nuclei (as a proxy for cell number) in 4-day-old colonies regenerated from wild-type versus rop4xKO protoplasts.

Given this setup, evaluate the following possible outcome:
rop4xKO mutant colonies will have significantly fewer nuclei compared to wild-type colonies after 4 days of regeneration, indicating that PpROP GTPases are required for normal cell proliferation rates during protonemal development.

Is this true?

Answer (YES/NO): YES